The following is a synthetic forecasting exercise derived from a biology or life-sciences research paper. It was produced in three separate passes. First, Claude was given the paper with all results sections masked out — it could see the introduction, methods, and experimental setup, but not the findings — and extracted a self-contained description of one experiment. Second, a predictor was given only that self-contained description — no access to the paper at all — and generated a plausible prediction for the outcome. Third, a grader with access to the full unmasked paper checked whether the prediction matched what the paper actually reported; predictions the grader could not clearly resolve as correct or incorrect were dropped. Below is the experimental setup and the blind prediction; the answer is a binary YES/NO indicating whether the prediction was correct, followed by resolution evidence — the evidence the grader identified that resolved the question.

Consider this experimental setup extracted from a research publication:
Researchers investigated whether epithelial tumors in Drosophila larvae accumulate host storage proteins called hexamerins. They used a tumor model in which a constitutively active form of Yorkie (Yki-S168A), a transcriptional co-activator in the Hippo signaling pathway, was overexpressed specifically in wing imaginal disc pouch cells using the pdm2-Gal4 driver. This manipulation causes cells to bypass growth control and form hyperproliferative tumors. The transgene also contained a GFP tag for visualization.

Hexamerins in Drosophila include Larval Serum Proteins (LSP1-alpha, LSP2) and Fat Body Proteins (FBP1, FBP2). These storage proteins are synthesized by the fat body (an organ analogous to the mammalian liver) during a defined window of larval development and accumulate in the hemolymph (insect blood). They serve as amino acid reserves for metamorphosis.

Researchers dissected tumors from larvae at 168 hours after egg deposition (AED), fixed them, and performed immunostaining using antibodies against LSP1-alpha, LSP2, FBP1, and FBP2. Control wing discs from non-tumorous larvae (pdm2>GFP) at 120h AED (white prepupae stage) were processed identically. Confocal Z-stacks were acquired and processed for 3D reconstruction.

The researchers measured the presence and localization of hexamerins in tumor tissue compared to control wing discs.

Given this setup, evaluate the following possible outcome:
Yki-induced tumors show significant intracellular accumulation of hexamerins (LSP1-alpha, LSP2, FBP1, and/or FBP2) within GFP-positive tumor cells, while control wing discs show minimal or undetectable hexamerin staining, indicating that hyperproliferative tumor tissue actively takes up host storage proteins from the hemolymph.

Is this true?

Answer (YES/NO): YES